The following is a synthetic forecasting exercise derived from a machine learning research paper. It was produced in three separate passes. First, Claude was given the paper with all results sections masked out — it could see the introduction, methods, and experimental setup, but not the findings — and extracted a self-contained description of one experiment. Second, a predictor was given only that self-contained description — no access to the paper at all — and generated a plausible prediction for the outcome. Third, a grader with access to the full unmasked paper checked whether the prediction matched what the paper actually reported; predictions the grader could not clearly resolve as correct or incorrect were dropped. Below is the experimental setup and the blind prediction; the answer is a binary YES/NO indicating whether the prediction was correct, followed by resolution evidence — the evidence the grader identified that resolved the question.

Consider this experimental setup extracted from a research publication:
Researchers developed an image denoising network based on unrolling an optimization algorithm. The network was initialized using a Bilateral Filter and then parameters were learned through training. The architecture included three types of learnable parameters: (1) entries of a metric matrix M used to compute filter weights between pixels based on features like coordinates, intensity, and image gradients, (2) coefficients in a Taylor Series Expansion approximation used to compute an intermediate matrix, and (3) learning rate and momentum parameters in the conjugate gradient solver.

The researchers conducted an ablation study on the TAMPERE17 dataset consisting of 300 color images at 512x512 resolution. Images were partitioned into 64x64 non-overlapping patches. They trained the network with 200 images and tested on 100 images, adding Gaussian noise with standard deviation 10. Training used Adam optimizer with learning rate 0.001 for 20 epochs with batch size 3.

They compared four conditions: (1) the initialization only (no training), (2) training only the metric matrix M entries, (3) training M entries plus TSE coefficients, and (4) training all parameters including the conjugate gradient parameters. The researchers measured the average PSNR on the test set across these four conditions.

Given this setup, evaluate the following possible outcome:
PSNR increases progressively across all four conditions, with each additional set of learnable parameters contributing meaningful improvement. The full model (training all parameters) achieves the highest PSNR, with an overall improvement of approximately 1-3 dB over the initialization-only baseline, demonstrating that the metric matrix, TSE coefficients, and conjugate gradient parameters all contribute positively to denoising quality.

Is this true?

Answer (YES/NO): NO